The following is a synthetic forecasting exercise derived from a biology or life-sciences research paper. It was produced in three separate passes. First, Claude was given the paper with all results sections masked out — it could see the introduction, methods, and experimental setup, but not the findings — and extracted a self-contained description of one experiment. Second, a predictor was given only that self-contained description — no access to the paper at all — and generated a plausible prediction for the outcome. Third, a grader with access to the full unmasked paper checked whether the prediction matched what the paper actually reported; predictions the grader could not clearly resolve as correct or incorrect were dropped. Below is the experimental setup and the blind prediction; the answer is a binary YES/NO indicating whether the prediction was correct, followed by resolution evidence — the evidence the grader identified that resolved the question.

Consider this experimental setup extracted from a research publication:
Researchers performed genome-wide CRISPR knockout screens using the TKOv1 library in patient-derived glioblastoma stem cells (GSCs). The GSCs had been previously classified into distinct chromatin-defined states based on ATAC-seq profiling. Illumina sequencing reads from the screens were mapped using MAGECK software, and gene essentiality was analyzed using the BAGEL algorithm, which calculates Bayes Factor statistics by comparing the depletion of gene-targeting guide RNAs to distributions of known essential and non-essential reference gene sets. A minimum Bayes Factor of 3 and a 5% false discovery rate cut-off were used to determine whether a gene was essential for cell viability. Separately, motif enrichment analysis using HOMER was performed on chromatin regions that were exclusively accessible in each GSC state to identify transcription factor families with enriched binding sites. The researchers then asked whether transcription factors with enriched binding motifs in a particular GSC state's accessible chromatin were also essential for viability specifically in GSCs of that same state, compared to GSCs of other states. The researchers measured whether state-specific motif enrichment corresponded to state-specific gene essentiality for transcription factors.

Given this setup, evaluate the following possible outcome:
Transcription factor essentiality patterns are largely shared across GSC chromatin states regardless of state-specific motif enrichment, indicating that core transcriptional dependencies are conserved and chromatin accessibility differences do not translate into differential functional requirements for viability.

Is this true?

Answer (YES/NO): NO